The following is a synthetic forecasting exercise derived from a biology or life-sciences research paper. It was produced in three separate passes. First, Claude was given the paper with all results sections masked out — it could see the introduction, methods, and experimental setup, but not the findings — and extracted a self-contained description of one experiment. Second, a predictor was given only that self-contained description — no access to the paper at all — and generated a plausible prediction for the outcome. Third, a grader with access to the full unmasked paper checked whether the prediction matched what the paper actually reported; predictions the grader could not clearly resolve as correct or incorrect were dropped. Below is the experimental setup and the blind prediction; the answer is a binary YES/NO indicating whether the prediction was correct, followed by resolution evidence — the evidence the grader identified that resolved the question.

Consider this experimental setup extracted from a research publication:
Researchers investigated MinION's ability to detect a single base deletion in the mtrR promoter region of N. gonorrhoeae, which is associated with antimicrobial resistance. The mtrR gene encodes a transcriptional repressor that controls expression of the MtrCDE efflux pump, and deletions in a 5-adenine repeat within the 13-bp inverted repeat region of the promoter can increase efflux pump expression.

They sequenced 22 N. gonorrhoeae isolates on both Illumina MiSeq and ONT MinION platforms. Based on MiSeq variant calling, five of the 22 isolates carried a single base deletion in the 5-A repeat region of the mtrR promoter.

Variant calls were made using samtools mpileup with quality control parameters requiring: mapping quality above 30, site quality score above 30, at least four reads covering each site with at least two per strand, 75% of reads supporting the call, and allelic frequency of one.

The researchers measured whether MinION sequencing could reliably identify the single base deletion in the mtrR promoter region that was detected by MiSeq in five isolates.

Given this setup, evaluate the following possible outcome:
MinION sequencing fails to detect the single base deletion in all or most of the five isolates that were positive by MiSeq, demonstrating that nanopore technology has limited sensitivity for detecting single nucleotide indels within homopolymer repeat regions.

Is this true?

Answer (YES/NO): YES